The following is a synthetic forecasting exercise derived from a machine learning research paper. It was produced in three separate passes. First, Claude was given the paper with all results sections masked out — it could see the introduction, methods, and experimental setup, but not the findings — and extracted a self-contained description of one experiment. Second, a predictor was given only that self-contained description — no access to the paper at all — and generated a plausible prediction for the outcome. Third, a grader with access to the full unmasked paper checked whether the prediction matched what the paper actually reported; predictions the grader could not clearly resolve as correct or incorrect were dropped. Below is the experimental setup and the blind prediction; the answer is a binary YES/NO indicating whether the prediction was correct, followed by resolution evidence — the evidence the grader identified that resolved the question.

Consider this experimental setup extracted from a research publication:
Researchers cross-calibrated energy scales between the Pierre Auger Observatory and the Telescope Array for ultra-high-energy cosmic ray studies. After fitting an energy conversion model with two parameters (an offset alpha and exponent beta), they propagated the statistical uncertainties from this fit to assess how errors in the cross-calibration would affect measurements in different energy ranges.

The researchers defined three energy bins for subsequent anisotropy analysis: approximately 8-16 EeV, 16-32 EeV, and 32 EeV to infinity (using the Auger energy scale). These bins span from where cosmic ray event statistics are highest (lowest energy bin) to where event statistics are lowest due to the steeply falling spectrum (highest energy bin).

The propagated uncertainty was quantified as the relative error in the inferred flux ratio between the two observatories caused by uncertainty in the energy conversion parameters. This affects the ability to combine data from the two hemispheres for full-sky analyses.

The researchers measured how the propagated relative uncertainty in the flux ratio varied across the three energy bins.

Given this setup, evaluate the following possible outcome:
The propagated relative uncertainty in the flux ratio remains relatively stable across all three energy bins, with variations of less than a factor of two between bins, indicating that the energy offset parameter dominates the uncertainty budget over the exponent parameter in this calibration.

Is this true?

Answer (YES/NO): NO